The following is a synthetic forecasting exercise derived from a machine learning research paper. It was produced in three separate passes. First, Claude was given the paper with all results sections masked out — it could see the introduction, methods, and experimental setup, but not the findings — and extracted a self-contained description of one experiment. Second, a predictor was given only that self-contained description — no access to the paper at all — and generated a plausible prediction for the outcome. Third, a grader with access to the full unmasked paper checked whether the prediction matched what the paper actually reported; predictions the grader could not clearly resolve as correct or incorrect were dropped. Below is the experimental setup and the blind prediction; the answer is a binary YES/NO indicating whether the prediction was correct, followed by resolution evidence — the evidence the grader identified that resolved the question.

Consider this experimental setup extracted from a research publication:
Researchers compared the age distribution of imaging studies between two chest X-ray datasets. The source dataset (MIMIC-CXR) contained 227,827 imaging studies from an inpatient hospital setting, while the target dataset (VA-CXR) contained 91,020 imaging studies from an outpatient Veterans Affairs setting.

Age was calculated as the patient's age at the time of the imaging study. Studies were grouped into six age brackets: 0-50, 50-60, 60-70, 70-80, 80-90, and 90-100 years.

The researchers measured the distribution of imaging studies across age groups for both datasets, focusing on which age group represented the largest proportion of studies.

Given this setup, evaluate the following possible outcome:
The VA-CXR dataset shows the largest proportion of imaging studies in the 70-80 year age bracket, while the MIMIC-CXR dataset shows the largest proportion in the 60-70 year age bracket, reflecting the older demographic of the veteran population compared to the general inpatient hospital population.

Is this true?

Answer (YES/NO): NO